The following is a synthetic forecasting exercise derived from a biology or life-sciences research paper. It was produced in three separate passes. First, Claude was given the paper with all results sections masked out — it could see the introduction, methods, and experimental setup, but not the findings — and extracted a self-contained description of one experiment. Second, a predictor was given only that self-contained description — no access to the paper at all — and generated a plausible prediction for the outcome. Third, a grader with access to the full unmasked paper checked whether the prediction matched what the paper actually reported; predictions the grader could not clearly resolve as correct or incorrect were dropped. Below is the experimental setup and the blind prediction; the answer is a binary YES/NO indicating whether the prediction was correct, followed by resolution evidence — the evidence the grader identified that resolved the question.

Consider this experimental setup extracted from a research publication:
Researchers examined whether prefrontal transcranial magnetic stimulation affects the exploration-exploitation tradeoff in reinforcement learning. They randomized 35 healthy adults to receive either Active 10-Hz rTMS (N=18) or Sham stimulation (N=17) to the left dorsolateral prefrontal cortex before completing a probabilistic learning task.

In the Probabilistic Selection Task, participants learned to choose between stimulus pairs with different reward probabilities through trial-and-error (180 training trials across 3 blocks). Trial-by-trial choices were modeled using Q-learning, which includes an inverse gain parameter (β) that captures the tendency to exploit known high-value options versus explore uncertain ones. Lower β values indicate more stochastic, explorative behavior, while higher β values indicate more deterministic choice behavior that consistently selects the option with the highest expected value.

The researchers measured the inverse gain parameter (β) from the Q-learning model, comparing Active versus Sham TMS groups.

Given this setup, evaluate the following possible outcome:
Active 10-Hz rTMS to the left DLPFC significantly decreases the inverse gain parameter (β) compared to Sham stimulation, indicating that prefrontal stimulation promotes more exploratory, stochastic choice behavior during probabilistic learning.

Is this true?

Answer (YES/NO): NO